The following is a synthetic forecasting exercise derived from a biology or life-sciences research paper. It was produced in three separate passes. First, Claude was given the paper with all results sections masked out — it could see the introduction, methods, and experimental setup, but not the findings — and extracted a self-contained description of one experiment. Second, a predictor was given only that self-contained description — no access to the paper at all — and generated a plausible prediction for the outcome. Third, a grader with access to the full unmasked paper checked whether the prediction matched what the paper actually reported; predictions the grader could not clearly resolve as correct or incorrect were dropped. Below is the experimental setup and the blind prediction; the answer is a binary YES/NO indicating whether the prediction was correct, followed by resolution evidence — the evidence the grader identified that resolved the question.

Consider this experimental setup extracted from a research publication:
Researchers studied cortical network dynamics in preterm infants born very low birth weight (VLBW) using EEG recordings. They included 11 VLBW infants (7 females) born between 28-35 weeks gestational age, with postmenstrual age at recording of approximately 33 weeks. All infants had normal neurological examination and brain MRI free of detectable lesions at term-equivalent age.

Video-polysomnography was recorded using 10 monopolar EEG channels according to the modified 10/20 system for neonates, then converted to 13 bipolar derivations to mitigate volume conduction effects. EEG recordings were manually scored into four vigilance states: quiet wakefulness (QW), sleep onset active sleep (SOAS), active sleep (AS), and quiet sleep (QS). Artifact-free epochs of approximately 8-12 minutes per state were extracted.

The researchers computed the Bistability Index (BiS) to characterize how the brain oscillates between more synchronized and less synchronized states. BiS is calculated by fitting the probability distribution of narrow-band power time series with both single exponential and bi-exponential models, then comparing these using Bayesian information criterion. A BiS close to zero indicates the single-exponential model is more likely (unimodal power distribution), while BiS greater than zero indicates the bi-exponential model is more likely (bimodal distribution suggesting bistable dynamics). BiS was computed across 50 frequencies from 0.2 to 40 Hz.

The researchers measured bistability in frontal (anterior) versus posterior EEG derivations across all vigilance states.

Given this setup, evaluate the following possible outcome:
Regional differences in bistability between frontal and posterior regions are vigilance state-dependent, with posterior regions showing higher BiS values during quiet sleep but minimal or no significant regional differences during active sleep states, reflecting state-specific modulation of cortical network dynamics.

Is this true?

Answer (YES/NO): NO